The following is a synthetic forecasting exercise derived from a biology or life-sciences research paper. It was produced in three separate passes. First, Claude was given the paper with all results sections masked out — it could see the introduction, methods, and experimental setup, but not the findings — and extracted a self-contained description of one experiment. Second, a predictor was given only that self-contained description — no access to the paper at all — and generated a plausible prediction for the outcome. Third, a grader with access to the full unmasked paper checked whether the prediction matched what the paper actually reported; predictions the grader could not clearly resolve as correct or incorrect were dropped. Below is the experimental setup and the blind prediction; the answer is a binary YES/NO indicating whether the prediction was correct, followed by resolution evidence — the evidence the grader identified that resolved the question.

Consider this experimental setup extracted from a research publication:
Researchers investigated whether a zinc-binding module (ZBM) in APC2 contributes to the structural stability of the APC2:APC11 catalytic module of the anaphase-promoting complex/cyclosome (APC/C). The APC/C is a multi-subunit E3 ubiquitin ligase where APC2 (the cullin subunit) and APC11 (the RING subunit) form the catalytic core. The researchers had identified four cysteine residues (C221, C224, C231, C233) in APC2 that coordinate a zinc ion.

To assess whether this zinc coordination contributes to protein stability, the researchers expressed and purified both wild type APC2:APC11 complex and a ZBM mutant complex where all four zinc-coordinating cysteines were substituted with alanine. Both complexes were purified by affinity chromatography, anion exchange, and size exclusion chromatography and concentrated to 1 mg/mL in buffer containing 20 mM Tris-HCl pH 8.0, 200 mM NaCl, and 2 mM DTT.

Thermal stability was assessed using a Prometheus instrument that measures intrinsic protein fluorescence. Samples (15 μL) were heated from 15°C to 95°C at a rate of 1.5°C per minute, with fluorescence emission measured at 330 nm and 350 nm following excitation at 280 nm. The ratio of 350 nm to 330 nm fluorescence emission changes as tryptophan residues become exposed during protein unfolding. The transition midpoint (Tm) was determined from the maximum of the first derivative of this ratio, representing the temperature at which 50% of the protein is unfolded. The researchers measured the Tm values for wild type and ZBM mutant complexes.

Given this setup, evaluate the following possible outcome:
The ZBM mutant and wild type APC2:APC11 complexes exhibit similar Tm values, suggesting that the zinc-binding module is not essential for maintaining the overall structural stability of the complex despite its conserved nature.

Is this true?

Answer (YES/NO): NO